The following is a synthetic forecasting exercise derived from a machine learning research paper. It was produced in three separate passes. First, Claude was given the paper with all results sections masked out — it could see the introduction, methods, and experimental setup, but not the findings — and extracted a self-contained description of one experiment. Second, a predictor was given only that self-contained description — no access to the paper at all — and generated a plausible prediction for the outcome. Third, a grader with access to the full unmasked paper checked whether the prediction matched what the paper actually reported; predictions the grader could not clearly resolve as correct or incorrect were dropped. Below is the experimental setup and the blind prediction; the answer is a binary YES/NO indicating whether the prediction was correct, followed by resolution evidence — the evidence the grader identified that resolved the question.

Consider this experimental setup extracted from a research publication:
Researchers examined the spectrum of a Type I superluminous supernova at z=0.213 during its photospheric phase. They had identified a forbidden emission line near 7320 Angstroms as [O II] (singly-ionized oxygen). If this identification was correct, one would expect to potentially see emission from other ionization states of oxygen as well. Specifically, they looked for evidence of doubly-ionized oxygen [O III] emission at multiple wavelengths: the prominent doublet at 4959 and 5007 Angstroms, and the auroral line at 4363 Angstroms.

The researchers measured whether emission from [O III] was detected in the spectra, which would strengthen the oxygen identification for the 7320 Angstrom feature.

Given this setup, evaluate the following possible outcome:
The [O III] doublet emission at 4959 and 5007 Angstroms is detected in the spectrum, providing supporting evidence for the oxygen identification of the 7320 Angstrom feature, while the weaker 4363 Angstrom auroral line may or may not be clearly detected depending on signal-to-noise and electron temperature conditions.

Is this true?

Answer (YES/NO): YES